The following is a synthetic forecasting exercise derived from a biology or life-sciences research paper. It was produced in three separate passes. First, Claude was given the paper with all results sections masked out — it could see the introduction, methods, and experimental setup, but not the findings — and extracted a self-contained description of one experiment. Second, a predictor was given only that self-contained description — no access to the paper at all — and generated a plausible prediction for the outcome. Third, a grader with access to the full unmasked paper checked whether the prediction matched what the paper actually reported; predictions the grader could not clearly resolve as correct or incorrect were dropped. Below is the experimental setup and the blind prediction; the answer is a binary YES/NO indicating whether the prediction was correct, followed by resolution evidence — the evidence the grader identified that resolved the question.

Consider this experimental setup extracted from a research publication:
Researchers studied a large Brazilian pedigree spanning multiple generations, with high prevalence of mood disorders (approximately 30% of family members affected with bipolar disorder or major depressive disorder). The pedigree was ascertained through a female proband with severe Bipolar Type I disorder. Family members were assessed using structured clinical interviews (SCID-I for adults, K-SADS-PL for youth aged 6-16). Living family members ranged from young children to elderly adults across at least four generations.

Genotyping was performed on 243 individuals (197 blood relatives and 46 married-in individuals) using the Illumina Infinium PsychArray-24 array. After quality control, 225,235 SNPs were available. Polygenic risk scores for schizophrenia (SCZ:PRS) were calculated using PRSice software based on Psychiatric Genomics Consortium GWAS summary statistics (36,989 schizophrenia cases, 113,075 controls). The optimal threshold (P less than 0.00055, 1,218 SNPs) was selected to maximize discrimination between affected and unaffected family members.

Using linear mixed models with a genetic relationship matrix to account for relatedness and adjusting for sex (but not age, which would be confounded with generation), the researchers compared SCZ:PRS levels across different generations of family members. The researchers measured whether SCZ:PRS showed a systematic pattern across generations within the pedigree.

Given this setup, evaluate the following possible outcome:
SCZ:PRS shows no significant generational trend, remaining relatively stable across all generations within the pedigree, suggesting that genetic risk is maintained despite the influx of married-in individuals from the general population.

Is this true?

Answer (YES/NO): NO